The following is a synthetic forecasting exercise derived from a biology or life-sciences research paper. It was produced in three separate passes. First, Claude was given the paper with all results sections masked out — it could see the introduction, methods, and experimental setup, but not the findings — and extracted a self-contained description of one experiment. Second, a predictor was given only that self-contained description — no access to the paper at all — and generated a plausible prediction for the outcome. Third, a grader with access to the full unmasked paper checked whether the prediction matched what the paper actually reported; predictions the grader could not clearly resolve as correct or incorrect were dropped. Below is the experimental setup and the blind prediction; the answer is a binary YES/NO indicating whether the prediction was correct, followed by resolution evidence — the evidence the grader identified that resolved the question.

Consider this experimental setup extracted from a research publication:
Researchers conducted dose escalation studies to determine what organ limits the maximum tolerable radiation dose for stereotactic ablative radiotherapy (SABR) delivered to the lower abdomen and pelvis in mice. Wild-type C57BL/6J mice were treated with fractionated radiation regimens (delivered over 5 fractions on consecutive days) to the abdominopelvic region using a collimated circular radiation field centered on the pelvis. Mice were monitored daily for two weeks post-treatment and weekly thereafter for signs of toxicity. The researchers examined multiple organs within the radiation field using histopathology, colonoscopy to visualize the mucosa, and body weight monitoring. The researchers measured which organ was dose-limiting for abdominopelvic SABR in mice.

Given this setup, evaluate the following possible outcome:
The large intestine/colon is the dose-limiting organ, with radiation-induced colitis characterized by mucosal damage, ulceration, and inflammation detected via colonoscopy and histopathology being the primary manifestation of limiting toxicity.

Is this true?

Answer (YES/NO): YES